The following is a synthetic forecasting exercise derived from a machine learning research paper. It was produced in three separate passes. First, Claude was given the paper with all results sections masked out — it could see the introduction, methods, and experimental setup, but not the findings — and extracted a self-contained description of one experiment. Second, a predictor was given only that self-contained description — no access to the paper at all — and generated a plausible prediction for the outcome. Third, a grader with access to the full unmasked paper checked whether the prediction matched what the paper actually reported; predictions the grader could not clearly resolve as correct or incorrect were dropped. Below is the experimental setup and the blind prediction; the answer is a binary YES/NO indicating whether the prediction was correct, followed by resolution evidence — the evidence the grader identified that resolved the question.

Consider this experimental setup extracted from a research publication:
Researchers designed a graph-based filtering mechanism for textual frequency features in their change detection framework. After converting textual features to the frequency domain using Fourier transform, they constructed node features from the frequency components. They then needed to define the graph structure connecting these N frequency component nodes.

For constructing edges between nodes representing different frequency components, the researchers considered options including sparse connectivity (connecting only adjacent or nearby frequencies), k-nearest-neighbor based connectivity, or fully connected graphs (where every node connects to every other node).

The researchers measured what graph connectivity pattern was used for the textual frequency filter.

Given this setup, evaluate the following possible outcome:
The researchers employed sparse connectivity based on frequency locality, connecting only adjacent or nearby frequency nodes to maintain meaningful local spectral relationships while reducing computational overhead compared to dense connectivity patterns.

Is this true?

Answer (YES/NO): NO